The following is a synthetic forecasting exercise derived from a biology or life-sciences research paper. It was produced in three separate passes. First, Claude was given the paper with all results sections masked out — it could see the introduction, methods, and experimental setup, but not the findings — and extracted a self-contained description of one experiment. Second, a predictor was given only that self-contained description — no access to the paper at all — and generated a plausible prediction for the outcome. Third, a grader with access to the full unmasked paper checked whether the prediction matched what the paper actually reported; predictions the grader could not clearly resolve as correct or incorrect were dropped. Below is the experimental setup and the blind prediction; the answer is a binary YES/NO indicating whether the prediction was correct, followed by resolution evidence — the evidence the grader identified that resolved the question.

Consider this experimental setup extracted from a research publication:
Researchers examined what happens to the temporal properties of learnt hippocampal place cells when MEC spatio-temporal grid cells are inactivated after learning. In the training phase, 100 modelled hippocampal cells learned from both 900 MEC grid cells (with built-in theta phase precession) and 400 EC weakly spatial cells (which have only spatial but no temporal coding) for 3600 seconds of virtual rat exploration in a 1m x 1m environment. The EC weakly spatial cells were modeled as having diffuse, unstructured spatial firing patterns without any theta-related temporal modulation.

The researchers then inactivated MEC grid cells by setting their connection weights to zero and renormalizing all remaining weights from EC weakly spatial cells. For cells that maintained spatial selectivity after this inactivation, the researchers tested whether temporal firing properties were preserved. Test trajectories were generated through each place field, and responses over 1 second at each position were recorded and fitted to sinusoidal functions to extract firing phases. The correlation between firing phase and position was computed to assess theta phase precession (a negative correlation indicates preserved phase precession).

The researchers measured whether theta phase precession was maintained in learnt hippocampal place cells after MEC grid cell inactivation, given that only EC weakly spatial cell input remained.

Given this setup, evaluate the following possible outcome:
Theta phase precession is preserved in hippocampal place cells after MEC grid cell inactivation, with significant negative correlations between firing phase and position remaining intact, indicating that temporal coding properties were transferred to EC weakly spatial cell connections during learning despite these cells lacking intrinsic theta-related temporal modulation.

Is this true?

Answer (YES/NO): NO